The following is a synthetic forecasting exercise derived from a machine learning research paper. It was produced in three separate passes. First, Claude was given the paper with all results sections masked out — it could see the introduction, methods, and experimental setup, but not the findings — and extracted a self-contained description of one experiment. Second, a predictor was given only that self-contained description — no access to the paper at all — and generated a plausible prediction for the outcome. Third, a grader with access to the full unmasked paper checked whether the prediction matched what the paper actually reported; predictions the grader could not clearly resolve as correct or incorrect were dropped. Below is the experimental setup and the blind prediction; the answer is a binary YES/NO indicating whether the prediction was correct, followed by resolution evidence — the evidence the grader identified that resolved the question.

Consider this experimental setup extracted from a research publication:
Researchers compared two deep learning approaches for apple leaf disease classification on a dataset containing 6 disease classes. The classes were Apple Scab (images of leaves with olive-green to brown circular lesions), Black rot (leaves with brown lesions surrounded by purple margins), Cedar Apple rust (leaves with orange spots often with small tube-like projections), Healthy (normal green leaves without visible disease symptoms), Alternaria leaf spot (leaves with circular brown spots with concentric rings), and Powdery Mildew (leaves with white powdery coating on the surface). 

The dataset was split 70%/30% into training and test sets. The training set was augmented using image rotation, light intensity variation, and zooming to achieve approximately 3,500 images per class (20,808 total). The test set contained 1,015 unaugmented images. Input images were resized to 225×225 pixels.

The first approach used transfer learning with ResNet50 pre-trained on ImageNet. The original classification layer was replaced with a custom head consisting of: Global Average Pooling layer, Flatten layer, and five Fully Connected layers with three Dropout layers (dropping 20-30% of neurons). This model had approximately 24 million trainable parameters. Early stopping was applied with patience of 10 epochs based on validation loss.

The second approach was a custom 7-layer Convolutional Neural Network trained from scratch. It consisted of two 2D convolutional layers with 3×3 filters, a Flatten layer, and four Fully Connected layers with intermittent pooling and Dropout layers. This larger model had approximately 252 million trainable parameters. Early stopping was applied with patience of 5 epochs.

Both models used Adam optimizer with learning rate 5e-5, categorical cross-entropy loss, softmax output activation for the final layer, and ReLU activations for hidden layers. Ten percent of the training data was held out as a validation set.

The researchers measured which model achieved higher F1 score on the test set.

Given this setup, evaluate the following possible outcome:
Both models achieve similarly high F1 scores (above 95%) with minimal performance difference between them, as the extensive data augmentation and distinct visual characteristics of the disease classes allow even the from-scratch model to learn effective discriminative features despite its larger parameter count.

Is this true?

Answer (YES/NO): NO